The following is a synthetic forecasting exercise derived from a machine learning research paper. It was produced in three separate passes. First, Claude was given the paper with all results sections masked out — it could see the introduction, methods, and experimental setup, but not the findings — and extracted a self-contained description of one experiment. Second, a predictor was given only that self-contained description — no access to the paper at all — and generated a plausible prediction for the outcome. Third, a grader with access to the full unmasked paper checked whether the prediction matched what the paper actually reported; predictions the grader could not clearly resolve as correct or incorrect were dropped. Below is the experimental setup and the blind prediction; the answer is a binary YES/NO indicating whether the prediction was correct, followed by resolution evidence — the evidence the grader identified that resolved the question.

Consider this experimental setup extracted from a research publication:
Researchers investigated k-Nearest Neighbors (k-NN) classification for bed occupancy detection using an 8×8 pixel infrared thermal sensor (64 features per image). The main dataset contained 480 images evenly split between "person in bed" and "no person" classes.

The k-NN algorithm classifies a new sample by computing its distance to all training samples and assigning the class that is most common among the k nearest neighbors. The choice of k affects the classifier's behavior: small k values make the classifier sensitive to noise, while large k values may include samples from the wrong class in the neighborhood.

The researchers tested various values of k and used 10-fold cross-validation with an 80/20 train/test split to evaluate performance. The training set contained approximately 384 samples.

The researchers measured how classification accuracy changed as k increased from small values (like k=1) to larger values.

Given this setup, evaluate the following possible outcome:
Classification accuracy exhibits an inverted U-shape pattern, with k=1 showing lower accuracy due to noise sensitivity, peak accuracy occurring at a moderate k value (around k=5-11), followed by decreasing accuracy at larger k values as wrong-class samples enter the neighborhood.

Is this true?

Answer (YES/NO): NO